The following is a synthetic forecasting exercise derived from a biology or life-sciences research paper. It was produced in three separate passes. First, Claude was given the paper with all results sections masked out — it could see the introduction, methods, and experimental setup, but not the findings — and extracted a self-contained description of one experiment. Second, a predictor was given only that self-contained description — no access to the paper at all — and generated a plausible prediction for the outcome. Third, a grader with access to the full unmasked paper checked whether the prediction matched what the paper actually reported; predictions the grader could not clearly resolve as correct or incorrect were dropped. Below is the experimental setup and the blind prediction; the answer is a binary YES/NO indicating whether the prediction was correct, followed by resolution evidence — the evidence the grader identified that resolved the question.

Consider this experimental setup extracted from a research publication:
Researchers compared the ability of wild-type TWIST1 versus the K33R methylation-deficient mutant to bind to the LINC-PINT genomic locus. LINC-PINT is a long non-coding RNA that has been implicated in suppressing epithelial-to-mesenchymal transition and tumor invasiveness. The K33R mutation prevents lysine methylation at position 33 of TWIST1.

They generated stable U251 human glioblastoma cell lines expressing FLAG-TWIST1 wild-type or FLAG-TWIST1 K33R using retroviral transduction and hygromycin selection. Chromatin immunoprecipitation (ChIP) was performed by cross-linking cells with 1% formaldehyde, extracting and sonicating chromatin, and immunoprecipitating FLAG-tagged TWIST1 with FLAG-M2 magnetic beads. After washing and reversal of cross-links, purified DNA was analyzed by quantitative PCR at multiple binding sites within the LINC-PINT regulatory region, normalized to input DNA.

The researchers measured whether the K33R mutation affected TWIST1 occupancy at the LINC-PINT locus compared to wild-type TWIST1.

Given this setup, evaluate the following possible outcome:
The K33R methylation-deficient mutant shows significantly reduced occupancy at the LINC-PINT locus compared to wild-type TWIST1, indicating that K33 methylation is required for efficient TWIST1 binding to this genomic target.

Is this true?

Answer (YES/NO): YES